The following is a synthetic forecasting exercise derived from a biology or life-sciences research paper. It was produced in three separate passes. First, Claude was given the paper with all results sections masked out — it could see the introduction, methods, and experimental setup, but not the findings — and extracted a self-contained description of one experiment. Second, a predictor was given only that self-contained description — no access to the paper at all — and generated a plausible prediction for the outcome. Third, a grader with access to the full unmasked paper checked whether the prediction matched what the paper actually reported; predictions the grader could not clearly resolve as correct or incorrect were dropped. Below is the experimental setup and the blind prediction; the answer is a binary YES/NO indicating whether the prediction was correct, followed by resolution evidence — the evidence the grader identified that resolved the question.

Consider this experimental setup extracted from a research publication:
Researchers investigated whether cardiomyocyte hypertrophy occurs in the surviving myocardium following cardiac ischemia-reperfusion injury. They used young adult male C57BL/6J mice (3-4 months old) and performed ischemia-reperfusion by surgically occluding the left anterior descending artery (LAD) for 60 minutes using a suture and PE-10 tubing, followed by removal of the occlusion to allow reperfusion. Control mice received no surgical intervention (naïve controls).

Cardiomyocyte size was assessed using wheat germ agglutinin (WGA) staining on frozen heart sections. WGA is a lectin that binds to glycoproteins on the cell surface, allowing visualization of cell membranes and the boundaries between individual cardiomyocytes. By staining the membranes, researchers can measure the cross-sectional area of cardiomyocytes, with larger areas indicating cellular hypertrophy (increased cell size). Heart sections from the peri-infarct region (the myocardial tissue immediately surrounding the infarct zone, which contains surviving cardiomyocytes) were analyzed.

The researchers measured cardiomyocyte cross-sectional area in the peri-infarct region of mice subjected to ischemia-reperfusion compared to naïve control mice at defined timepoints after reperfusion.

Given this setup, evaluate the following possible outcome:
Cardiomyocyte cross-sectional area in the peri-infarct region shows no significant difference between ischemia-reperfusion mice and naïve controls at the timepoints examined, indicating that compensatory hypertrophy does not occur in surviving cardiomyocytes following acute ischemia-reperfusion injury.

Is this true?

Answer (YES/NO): NO